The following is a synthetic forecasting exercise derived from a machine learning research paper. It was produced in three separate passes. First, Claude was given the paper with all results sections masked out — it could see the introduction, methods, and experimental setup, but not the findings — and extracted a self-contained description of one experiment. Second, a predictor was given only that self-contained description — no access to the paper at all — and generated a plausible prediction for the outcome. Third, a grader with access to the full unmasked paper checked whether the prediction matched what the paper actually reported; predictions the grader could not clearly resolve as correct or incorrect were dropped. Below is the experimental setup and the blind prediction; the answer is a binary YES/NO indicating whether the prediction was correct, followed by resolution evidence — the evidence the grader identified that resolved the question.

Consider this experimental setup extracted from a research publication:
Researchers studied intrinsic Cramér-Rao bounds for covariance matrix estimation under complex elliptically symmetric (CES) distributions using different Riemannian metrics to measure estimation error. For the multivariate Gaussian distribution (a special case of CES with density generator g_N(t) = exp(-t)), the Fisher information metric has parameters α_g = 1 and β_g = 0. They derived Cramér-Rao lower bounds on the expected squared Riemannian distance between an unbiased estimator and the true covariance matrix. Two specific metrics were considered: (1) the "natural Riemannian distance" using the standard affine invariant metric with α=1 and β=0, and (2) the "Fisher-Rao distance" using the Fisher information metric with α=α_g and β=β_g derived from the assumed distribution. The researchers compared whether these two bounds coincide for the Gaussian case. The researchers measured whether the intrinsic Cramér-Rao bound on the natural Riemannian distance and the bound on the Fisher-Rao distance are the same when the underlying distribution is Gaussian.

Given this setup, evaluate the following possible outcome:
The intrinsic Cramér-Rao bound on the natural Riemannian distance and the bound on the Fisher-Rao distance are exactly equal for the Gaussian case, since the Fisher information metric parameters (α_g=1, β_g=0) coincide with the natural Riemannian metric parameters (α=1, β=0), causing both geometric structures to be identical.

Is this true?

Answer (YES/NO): YES